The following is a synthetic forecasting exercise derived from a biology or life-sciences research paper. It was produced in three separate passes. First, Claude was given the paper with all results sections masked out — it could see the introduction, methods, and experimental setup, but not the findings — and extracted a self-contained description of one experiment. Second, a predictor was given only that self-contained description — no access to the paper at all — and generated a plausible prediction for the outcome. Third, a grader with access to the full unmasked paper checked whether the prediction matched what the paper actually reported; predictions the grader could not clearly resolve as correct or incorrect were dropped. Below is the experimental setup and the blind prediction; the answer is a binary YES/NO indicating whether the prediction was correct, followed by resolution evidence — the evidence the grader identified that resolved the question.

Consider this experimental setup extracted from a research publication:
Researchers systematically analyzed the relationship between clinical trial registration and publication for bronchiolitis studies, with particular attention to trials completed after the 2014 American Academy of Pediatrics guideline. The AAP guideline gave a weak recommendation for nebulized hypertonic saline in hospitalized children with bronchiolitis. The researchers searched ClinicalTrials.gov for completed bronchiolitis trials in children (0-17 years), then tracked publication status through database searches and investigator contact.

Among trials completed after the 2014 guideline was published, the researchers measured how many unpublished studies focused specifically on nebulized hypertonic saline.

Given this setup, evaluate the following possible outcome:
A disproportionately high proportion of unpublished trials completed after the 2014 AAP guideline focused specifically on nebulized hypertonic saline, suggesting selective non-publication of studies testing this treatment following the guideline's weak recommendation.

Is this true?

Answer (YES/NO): YES